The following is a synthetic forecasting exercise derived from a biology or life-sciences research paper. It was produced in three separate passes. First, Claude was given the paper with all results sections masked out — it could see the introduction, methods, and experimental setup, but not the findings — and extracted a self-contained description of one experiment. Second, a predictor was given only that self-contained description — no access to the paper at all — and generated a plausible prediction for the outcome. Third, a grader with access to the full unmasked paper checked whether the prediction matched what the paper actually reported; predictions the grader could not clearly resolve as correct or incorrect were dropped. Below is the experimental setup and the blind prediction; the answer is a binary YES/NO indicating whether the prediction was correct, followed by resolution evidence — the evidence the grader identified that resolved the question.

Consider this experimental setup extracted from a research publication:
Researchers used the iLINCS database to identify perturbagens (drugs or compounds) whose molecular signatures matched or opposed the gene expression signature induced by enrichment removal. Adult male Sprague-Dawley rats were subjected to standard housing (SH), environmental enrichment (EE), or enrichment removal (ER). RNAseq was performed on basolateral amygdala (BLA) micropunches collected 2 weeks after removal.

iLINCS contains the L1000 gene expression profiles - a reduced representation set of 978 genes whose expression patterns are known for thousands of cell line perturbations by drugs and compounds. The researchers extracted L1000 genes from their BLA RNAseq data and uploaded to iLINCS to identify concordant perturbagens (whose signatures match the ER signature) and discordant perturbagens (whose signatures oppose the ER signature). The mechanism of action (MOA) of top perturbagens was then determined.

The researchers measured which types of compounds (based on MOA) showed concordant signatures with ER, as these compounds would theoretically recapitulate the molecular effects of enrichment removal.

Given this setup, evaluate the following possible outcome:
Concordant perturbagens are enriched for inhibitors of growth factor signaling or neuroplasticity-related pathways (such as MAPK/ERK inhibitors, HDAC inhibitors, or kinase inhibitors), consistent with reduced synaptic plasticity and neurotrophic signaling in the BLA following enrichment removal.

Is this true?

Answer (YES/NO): YES